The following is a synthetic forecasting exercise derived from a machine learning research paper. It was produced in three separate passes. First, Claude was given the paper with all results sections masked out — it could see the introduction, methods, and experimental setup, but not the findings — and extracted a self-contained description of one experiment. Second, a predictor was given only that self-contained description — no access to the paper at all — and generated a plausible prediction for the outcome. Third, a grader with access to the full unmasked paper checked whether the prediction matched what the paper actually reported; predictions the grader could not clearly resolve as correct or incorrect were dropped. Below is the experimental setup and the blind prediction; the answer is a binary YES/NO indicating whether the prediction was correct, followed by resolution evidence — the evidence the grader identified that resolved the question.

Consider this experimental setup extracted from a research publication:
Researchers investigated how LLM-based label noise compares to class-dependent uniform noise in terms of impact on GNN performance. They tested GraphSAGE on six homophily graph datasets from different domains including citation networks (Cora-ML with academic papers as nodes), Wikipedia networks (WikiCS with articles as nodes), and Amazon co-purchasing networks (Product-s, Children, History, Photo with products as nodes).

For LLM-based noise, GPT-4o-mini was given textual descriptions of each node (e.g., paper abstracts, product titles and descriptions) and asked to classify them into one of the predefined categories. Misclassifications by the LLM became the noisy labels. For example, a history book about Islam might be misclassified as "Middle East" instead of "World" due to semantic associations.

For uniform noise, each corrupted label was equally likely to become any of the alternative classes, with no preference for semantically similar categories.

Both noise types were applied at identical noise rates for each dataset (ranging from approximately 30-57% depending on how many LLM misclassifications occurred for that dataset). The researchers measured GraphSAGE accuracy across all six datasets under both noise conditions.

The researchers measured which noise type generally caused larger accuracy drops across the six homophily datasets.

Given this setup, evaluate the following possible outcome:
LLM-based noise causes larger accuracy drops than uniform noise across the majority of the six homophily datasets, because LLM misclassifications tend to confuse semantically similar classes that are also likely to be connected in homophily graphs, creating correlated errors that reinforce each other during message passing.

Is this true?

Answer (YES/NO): YES